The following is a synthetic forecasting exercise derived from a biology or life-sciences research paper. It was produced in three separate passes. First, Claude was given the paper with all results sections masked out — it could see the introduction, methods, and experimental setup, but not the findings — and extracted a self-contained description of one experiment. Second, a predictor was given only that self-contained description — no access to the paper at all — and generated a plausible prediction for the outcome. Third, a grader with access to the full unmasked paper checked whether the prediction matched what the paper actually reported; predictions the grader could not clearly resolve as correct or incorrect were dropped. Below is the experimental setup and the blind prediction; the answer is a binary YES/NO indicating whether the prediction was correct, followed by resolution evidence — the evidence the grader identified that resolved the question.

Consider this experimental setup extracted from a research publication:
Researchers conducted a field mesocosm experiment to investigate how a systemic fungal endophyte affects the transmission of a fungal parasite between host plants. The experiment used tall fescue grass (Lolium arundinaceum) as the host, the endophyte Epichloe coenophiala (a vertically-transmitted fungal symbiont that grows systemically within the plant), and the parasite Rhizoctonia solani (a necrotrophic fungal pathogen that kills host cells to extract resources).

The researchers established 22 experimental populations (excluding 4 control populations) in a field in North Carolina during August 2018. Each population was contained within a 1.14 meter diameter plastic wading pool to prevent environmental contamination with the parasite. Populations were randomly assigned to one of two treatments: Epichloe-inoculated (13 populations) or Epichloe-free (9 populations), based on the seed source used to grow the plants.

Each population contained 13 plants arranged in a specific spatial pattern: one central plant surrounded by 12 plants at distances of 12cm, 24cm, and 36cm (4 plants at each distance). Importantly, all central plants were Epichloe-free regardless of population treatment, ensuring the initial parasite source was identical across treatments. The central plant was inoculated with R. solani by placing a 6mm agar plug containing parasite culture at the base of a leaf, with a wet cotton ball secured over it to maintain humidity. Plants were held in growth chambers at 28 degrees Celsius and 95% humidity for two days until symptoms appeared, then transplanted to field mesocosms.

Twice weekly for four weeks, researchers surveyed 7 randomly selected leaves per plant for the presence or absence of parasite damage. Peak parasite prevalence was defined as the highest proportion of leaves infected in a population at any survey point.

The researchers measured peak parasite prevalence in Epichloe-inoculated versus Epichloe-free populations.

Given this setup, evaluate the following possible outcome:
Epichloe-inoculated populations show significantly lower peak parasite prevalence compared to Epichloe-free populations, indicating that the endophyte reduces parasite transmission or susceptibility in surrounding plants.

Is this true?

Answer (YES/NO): NO